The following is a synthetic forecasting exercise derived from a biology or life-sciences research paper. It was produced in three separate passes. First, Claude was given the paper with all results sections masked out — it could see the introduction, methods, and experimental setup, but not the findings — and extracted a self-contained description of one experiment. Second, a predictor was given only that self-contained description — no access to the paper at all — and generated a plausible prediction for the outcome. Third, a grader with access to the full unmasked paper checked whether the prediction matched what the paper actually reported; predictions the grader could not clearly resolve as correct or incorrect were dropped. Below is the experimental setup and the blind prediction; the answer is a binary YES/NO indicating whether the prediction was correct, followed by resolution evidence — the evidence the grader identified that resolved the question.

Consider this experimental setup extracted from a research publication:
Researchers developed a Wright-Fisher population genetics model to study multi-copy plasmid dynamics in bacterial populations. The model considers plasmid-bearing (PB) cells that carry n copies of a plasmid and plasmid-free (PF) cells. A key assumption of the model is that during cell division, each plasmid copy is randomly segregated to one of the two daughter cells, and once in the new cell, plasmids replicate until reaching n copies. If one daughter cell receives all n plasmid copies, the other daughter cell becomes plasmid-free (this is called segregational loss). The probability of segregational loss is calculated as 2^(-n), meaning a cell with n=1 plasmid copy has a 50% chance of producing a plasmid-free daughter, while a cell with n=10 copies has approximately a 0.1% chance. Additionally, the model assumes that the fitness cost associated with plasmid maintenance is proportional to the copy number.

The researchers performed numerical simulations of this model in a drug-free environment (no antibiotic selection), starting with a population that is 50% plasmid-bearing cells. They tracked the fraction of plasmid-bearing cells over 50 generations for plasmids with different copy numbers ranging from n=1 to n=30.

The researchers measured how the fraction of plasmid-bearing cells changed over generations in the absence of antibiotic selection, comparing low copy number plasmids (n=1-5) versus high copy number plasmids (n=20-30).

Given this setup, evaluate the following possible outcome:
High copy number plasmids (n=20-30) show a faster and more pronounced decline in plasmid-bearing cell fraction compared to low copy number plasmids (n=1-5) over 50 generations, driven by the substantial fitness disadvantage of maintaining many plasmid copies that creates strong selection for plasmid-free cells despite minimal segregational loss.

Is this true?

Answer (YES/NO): NO